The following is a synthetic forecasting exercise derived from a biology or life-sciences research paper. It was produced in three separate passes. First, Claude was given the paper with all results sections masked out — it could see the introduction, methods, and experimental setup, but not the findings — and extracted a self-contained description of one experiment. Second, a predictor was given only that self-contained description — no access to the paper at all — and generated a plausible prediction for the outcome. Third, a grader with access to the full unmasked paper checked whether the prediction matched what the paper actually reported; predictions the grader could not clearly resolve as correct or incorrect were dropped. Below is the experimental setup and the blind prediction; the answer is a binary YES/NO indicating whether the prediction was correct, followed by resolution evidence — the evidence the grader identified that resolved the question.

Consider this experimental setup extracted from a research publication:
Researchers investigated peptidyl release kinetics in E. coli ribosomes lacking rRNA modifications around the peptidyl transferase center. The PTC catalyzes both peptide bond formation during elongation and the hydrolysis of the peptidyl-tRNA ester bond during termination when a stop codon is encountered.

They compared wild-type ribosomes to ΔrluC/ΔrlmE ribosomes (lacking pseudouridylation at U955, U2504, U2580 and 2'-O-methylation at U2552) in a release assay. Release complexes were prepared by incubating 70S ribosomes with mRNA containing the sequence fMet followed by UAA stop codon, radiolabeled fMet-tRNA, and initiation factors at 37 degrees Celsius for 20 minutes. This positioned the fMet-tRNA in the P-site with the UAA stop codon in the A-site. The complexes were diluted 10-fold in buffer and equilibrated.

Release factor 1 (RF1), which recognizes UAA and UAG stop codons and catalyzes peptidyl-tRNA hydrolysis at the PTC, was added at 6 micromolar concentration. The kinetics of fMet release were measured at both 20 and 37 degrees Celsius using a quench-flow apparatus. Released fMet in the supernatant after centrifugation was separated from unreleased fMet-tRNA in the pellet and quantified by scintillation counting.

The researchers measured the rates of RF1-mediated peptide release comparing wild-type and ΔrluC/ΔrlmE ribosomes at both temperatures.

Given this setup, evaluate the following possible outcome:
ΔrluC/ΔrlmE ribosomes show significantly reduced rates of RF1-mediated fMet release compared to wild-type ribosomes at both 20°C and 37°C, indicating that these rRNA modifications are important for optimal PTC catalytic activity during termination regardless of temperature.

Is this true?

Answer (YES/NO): NO